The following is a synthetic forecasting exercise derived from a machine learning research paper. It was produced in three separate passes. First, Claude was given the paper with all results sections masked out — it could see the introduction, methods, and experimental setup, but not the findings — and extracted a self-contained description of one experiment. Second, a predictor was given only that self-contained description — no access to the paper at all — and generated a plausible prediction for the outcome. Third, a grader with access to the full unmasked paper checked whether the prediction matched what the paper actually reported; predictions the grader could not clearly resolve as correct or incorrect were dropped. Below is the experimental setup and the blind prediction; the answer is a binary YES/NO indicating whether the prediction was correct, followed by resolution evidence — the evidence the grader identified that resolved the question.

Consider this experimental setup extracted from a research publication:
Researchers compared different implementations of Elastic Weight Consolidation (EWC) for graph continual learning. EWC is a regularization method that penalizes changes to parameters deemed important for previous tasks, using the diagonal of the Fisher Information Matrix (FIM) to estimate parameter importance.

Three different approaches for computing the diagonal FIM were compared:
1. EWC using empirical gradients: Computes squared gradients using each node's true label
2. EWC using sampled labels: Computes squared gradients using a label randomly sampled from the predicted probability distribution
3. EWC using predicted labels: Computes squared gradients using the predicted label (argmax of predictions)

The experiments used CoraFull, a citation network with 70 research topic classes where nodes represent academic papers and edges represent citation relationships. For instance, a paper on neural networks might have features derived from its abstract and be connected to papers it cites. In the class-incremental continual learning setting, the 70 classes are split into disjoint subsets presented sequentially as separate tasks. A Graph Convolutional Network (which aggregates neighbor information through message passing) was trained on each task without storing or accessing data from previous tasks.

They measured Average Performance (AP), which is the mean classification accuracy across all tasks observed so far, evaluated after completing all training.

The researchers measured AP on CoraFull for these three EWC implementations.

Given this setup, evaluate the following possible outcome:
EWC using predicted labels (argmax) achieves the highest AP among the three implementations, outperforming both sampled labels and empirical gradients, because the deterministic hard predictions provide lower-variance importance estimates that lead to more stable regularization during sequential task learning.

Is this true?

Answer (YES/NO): NO